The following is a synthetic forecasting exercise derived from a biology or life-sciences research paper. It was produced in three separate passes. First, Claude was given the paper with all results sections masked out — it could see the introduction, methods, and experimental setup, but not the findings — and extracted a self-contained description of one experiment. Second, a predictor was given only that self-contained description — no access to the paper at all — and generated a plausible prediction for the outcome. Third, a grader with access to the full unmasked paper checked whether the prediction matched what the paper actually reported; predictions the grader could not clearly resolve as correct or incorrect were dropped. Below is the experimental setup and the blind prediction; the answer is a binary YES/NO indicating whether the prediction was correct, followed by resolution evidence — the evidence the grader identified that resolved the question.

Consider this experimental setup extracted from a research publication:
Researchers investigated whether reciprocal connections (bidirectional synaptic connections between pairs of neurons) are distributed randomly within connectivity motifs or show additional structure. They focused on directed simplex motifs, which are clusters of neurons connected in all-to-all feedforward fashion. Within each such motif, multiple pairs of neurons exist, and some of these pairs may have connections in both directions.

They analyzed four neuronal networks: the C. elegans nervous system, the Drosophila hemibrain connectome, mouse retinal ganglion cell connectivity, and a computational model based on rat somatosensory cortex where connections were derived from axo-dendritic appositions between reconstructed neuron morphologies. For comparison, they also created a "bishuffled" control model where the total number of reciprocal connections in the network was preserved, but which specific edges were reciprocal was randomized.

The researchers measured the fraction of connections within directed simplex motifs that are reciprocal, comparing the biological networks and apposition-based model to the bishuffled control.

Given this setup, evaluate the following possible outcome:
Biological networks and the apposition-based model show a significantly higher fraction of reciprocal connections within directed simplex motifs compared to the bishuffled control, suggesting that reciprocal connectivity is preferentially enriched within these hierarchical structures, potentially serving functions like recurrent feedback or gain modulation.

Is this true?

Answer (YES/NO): YES